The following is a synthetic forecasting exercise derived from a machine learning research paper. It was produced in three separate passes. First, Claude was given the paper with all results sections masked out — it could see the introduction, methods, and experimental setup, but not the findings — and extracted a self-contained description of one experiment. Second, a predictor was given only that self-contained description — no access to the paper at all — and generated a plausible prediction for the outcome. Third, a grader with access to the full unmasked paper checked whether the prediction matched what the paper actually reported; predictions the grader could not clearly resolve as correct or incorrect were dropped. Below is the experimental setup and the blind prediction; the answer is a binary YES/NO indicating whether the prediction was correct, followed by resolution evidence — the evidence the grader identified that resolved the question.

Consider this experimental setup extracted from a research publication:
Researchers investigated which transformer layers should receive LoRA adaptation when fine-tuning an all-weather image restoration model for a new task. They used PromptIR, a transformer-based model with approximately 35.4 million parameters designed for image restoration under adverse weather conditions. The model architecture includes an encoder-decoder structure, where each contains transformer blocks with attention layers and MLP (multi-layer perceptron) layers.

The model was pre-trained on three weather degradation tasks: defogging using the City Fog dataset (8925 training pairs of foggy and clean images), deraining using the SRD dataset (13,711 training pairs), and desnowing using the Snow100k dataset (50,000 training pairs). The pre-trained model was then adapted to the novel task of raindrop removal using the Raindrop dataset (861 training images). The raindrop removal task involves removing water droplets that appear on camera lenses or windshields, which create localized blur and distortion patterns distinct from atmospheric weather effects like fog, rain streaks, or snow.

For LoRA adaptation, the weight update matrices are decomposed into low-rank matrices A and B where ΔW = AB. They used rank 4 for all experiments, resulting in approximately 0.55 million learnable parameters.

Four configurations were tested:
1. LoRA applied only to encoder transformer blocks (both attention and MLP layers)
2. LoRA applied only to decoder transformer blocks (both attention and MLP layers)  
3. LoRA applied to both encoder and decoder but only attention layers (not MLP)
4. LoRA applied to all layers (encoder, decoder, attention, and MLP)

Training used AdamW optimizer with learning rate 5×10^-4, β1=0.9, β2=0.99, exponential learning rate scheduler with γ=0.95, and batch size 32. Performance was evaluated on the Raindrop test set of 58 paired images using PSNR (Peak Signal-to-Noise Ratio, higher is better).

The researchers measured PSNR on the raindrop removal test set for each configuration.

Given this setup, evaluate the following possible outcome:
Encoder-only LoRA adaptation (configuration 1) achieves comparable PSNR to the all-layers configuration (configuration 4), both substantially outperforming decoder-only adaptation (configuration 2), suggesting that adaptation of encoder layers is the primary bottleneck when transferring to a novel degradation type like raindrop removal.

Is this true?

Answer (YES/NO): NO